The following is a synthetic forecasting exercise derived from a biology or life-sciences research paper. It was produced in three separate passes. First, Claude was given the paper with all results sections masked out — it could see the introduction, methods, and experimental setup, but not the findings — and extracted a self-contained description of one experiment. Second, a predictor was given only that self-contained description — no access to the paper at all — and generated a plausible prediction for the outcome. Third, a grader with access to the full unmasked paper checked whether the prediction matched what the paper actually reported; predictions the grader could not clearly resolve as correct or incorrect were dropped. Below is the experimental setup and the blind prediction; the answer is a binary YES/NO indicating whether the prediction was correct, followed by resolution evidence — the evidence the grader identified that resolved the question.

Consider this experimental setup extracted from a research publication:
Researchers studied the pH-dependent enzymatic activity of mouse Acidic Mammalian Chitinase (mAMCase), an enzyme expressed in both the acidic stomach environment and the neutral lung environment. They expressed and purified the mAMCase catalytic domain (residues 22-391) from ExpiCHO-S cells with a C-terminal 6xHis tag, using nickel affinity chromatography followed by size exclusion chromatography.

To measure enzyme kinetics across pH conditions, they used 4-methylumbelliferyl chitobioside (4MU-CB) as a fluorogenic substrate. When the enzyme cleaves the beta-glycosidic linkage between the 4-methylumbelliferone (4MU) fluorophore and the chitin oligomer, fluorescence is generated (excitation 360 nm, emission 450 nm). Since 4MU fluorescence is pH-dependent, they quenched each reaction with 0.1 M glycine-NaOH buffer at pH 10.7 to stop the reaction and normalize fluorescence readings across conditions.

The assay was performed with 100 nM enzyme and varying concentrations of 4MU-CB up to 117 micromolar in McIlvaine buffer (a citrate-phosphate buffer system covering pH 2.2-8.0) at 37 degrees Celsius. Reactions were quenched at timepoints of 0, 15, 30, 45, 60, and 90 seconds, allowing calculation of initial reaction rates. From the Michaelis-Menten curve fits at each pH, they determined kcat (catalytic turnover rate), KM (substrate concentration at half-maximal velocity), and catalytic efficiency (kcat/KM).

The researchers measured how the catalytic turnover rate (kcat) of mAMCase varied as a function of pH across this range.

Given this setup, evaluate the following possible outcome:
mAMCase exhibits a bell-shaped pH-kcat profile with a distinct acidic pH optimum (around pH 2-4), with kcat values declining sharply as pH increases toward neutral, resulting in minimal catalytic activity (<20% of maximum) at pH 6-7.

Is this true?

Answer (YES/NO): NO